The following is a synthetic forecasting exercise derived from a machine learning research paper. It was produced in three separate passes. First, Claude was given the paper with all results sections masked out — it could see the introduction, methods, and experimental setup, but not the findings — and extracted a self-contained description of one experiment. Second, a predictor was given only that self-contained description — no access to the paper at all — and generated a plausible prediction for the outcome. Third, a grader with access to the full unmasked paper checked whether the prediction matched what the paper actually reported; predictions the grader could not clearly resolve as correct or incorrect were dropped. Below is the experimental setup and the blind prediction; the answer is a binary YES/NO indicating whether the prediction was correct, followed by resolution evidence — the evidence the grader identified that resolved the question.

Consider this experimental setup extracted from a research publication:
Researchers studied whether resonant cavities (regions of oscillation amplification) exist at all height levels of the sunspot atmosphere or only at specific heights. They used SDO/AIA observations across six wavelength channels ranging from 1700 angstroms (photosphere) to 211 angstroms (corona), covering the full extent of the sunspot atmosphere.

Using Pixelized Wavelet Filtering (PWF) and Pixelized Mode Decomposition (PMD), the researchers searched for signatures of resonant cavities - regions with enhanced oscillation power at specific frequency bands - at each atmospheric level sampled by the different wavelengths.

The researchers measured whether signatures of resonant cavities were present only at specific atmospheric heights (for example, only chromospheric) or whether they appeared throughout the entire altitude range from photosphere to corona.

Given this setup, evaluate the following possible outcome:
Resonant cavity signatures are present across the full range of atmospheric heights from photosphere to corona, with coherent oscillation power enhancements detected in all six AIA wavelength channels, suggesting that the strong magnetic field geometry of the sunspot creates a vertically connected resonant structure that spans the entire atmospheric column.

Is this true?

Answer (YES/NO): YES